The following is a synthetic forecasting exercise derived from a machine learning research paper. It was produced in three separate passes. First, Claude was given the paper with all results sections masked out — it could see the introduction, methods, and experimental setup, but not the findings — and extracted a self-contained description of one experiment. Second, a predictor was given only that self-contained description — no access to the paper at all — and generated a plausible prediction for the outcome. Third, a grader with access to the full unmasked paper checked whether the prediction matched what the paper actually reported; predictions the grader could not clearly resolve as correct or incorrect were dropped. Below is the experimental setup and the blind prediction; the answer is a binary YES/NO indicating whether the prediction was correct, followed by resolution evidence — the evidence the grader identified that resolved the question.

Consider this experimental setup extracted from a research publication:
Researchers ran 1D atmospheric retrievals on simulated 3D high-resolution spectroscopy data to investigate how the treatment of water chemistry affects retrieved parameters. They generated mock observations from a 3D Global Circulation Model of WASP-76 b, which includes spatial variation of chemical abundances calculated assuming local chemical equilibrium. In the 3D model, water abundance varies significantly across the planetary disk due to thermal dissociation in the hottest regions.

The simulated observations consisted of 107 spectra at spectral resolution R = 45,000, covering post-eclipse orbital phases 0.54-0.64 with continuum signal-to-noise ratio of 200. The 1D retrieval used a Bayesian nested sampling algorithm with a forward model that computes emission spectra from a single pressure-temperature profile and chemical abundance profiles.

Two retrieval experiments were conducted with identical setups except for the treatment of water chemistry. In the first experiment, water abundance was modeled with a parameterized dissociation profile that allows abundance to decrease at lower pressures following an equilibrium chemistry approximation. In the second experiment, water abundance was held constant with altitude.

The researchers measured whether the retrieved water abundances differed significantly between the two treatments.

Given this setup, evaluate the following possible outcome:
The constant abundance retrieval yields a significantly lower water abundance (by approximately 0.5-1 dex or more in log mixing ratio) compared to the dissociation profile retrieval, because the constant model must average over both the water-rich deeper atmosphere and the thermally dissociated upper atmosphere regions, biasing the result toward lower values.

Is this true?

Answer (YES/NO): NO